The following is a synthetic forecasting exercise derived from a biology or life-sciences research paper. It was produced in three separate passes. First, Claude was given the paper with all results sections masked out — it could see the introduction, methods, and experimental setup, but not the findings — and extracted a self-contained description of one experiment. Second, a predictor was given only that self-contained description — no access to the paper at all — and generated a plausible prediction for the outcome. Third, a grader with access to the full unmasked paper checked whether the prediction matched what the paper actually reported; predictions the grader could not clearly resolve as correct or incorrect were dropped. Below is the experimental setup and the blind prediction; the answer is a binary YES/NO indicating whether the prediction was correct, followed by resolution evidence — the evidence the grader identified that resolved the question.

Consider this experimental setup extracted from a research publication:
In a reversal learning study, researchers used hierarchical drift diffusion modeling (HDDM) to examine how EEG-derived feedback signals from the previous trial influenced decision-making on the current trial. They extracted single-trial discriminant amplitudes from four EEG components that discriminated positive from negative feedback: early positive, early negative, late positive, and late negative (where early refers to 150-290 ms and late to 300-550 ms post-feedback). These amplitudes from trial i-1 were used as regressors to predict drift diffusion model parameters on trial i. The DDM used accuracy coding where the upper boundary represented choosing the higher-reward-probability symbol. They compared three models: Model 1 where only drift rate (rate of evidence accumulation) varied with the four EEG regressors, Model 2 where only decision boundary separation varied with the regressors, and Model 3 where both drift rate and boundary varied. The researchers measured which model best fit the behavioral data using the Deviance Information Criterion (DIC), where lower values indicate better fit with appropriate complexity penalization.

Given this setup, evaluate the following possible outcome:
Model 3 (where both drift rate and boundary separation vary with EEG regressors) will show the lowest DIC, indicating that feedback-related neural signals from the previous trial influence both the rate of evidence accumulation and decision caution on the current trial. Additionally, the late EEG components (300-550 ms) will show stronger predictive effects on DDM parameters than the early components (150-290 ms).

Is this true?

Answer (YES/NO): NO